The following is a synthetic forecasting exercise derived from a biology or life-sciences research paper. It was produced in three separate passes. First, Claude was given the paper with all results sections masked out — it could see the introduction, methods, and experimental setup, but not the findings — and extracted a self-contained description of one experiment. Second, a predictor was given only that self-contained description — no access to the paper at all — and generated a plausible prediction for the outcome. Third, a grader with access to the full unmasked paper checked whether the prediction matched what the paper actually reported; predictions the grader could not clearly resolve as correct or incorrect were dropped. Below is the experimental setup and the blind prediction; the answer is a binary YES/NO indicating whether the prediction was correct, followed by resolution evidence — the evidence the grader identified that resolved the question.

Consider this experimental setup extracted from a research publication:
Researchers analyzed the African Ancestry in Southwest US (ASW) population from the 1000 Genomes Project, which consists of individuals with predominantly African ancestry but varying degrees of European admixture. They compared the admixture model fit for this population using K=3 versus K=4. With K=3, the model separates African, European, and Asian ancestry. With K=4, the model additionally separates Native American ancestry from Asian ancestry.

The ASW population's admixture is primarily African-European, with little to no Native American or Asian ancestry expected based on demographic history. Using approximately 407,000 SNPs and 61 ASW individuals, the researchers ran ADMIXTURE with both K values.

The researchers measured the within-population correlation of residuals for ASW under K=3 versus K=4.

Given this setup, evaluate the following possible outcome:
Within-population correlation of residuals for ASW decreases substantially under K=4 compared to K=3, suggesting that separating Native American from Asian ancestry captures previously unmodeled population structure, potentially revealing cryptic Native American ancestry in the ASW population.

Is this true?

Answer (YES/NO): NO